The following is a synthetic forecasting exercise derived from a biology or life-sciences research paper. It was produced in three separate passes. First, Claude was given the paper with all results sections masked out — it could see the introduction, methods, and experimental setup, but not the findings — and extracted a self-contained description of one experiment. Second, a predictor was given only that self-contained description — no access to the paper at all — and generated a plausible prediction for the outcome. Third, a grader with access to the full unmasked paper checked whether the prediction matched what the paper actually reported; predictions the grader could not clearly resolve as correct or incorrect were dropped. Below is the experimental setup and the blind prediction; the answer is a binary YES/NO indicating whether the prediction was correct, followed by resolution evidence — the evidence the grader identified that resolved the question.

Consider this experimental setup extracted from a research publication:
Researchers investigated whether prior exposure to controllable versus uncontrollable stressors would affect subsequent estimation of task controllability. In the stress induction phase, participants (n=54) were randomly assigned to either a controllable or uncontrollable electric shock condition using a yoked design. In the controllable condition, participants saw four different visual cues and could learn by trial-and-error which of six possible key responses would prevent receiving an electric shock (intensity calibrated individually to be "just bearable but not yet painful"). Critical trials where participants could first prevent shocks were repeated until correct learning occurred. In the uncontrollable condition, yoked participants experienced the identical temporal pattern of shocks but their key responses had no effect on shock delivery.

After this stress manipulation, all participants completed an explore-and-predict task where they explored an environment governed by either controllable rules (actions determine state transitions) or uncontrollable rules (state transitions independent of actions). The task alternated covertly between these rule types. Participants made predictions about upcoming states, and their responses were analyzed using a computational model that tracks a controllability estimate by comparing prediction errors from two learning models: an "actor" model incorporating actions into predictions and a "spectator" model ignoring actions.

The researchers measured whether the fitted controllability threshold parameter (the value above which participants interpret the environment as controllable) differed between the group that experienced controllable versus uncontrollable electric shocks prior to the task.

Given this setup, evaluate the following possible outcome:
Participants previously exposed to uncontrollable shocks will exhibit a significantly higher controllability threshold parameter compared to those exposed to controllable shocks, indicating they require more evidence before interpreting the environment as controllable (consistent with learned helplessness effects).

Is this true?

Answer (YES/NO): YES